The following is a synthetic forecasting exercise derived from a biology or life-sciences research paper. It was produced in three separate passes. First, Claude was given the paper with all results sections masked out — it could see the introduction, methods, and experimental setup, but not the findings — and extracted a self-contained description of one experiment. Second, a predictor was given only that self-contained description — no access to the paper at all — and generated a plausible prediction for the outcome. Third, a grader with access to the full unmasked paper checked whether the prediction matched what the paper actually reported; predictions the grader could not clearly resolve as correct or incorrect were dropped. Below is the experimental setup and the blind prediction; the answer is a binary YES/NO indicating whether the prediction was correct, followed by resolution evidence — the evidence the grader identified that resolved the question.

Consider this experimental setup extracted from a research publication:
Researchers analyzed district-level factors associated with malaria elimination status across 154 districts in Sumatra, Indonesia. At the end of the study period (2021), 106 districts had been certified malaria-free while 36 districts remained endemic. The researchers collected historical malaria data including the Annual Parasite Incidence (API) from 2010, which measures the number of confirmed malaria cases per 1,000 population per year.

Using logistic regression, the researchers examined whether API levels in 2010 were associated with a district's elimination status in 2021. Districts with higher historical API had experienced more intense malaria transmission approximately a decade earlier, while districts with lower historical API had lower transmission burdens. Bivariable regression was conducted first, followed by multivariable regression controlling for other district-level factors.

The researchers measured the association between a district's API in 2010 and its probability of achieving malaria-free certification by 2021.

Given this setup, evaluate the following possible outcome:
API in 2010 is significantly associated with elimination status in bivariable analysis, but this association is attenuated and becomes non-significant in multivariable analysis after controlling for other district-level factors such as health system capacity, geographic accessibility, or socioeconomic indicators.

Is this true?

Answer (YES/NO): NO